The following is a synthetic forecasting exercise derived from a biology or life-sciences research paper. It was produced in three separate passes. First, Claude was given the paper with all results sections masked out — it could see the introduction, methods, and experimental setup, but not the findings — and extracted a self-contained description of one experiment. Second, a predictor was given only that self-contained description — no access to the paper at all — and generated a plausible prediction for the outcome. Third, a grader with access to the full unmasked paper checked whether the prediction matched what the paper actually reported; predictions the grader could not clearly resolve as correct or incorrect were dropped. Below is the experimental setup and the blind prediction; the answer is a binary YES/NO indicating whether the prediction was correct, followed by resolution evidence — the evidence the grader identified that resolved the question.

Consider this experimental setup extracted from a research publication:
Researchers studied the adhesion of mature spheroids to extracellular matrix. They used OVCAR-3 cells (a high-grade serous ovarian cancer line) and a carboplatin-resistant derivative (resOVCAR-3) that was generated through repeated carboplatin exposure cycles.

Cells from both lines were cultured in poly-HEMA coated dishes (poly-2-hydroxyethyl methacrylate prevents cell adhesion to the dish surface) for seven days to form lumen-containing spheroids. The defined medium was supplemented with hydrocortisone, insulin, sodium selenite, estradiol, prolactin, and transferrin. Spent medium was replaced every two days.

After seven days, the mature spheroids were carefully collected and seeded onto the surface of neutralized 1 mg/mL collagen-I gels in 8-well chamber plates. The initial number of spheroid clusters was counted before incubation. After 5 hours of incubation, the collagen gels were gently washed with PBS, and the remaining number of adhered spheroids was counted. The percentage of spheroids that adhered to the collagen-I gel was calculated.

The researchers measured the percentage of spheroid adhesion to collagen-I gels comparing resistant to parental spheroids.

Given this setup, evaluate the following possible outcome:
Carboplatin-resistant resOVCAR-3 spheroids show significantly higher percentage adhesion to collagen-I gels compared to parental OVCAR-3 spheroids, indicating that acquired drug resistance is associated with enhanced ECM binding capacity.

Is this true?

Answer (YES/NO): NO